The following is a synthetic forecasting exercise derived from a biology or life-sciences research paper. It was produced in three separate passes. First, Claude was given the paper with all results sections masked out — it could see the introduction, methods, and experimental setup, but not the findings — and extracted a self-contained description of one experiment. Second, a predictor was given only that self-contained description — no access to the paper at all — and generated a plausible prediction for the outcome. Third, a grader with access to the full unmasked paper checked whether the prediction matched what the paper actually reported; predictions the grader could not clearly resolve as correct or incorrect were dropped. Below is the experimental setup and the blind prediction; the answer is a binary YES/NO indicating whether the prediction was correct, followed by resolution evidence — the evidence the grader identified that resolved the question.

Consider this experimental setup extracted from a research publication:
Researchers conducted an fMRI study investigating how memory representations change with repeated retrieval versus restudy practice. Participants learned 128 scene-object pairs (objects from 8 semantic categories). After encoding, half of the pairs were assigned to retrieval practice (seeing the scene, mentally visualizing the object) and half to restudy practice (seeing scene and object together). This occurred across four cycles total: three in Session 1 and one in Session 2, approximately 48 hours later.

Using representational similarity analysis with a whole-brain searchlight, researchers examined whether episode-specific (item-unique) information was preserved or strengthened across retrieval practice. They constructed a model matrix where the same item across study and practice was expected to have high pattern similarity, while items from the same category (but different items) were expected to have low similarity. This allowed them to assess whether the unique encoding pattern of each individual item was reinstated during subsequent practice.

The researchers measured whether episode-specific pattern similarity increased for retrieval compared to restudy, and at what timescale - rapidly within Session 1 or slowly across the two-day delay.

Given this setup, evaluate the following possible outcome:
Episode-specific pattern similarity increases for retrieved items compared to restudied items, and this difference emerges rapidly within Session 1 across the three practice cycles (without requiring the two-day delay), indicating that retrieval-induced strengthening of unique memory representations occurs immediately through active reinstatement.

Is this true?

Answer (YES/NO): NO